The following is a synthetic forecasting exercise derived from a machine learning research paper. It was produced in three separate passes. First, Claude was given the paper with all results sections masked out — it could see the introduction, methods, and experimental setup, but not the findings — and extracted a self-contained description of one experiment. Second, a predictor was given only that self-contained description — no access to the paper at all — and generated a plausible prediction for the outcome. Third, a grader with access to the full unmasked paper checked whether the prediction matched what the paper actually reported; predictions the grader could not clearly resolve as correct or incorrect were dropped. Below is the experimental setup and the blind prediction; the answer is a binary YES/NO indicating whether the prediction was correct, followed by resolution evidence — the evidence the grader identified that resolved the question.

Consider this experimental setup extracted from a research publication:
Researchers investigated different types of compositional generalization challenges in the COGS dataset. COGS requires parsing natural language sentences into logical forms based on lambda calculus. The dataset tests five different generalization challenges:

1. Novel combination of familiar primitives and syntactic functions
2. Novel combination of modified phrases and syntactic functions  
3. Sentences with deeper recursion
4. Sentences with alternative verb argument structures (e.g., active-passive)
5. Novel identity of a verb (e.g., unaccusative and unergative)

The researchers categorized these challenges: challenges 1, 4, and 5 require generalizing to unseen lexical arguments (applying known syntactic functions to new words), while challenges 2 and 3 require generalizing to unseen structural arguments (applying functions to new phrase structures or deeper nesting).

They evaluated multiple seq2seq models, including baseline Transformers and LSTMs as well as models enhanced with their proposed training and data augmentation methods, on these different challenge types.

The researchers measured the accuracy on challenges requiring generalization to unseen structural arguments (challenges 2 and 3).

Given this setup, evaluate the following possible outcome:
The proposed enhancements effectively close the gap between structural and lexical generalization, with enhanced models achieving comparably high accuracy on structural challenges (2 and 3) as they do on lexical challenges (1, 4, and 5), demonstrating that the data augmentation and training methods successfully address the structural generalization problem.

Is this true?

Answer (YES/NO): NO